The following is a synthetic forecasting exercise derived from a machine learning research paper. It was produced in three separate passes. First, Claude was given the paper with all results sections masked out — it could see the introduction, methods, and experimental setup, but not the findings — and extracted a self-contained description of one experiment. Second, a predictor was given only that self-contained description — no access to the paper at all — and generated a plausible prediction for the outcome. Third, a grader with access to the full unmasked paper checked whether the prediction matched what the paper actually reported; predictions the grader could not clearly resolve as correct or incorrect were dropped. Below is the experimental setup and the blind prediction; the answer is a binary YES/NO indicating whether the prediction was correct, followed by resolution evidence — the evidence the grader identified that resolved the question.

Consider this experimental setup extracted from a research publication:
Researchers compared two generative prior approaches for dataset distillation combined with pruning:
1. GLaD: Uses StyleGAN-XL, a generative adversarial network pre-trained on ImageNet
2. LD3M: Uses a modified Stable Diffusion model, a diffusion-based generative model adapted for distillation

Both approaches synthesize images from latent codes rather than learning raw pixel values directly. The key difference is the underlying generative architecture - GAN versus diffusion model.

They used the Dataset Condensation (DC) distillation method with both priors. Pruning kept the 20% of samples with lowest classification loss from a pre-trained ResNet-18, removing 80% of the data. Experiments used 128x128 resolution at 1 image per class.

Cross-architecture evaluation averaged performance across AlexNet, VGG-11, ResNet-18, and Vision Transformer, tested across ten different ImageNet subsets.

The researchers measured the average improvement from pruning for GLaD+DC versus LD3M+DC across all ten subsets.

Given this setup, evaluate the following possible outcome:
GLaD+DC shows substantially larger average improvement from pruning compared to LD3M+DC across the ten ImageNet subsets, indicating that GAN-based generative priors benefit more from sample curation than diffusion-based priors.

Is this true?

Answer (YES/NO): YES